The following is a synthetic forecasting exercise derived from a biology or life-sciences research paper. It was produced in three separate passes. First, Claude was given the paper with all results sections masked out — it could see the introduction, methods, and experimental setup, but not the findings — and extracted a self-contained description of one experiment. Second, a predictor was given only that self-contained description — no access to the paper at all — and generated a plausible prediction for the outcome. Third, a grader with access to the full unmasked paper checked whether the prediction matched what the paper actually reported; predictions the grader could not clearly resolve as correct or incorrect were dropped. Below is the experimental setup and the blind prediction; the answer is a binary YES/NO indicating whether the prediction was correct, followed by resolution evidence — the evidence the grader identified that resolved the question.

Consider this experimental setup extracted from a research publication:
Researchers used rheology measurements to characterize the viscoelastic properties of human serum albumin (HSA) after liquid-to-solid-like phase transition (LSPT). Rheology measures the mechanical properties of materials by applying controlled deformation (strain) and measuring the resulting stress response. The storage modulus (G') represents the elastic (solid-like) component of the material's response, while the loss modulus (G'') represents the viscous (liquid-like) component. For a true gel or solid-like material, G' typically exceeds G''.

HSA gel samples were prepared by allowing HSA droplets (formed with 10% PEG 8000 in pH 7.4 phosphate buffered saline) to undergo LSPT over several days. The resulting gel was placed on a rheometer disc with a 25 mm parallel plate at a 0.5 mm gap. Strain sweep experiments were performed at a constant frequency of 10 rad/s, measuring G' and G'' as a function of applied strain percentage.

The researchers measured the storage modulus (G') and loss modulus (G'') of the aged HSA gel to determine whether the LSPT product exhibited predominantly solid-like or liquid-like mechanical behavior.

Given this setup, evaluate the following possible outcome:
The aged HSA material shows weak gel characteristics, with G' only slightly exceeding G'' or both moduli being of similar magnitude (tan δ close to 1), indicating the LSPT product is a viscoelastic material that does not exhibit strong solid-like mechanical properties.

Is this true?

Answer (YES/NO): NO